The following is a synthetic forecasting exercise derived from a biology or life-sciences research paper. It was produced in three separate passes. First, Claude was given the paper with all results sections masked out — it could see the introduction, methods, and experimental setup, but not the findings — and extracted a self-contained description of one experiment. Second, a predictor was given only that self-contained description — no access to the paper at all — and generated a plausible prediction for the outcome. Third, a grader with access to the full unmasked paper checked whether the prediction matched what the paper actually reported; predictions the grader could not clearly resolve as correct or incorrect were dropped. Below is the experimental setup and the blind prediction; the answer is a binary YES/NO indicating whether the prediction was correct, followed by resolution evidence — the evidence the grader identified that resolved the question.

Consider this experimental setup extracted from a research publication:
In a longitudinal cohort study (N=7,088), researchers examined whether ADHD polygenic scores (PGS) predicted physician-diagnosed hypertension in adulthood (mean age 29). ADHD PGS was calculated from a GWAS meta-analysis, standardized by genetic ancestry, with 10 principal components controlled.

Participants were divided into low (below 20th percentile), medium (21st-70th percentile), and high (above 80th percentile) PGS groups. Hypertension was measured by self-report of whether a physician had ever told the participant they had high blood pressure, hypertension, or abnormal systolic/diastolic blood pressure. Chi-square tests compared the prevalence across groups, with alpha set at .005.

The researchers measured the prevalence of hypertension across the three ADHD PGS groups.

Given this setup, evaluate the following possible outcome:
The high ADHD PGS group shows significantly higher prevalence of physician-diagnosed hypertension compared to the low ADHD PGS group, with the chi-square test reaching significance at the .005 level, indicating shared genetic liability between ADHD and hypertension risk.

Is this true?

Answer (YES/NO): NO